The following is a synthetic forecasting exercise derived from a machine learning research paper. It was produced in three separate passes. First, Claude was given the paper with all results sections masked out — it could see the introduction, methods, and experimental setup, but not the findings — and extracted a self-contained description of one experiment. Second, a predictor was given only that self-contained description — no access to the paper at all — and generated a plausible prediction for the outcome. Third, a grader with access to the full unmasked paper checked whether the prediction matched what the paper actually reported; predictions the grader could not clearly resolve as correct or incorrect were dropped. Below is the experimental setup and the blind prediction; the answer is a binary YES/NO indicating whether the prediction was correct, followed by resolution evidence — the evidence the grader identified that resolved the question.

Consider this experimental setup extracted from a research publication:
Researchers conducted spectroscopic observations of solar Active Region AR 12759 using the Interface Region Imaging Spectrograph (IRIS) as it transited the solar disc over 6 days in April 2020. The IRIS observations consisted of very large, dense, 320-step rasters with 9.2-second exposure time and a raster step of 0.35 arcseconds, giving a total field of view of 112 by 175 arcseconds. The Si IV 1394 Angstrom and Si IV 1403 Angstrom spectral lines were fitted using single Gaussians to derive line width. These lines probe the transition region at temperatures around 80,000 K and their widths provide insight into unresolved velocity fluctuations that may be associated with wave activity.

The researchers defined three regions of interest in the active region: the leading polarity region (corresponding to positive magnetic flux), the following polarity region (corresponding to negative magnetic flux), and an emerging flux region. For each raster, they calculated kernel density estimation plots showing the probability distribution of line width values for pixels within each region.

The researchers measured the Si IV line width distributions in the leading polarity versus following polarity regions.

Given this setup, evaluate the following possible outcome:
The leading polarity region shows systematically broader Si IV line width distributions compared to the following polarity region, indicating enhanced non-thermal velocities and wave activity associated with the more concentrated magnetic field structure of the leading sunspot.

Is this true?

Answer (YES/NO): NO